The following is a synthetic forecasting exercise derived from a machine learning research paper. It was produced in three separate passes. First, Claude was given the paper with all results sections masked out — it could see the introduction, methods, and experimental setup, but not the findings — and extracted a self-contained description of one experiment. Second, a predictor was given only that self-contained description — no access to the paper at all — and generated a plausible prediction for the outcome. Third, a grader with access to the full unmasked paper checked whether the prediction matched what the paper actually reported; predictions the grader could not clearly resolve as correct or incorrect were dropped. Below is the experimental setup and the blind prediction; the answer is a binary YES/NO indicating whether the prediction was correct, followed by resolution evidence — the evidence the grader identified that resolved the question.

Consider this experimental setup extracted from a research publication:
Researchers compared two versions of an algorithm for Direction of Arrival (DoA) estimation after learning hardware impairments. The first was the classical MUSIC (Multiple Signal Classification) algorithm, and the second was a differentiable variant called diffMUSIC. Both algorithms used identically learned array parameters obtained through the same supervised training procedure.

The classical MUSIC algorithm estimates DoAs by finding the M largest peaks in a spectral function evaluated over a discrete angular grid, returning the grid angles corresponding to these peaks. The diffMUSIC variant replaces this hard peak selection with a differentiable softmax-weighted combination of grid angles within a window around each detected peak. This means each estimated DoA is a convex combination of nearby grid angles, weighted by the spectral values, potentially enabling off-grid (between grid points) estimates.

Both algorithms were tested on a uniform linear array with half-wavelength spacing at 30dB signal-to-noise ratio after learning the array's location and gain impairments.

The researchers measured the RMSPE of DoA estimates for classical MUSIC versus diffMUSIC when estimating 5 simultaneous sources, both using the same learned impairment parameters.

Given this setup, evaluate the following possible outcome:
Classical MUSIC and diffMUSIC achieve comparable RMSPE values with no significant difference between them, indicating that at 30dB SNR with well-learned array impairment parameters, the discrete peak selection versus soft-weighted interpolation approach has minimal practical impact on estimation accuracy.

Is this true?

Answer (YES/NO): NO